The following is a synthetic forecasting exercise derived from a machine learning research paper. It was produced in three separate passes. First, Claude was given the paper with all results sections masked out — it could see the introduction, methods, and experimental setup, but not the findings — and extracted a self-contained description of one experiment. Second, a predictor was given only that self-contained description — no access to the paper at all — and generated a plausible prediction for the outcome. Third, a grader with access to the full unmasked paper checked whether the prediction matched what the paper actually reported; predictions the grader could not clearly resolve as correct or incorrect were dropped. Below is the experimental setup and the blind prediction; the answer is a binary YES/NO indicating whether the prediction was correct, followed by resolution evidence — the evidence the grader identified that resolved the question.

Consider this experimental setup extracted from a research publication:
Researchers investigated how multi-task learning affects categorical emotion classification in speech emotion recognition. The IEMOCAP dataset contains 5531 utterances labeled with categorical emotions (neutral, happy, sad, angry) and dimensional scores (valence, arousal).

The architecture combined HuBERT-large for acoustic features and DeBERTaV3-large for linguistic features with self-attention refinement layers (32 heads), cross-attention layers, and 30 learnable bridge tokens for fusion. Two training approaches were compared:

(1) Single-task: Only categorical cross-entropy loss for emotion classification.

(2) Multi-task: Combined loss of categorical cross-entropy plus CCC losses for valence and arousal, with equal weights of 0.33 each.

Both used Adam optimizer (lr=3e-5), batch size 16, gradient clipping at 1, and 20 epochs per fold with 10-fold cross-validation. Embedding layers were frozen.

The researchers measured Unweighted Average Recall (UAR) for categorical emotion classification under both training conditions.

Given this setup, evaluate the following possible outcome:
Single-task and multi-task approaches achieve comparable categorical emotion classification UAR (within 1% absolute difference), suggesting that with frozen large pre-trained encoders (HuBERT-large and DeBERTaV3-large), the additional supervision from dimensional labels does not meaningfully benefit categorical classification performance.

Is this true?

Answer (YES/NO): NO